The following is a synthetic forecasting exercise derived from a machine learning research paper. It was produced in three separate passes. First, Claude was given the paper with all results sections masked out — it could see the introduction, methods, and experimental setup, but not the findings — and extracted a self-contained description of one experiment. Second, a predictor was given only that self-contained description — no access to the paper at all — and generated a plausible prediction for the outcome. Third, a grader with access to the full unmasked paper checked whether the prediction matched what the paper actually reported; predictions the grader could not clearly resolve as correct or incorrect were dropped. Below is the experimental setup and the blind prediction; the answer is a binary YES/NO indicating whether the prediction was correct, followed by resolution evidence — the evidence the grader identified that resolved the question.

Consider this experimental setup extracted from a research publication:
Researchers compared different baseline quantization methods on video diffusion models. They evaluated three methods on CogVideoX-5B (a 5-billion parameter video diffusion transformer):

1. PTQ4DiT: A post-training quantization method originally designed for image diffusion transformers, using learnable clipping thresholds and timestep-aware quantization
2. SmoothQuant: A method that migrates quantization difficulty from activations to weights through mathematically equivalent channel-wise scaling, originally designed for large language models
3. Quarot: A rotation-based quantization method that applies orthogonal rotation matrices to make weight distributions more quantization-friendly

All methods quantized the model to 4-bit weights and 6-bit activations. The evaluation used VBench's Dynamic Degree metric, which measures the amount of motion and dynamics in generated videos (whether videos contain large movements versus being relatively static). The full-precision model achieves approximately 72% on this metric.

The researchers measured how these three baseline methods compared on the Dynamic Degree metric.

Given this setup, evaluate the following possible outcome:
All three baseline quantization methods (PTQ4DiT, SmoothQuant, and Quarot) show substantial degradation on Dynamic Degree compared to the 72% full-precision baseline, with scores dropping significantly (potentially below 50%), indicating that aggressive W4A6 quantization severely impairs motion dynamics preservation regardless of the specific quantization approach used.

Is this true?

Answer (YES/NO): YES